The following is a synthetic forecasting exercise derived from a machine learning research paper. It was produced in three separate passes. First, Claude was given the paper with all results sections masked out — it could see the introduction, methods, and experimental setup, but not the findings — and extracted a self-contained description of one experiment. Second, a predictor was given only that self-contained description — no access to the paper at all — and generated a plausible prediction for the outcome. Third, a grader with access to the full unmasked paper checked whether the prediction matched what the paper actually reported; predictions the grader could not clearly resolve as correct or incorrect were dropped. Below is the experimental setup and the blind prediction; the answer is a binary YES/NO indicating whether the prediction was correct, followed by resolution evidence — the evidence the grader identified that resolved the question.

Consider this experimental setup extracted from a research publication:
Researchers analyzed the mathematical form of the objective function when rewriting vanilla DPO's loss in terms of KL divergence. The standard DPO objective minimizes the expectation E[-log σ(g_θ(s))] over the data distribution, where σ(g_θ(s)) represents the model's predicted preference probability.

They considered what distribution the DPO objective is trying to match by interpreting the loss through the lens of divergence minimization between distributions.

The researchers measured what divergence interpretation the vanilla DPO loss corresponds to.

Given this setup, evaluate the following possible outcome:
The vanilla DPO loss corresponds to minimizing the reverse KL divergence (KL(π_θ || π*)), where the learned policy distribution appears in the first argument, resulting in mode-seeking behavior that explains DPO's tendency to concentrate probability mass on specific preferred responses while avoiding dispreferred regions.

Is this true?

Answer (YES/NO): NO